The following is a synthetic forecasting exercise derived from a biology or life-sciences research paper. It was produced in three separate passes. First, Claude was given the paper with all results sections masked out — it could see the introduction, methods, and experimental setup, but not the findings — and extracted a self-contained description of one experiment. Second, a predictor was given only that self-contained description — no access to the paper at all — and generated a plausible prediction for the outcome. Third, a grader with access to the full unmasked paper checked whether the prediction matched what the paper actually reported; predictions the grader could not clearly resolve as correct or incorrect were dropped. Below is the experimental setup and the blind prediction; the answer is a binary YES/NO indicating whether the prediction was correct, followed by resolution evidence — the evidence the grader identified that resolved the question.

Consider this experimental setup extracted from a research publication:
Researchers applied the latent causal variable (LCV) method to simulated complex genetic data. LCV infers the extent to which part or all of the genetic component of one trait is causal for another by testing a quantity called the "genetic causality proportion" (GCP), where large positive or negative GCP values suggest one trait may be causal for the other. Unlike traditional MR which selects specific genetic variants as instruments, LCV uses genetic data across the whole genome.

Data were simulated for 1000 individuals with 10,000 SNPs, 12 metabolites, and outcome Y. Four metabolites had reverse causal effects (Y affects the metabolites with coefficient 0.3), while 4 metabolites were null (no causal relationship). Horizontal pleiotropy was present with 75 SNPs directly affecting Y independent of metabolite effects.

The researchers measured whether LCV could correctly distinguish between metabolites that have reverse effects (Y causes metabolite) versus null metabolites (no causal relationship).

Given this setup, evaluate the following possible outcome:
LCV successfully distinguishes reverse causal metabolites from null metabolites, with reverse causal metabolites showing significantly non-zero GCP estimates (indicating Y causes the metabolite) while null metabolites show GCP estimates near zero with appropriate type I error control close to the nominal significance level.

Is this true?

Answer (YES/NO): NO